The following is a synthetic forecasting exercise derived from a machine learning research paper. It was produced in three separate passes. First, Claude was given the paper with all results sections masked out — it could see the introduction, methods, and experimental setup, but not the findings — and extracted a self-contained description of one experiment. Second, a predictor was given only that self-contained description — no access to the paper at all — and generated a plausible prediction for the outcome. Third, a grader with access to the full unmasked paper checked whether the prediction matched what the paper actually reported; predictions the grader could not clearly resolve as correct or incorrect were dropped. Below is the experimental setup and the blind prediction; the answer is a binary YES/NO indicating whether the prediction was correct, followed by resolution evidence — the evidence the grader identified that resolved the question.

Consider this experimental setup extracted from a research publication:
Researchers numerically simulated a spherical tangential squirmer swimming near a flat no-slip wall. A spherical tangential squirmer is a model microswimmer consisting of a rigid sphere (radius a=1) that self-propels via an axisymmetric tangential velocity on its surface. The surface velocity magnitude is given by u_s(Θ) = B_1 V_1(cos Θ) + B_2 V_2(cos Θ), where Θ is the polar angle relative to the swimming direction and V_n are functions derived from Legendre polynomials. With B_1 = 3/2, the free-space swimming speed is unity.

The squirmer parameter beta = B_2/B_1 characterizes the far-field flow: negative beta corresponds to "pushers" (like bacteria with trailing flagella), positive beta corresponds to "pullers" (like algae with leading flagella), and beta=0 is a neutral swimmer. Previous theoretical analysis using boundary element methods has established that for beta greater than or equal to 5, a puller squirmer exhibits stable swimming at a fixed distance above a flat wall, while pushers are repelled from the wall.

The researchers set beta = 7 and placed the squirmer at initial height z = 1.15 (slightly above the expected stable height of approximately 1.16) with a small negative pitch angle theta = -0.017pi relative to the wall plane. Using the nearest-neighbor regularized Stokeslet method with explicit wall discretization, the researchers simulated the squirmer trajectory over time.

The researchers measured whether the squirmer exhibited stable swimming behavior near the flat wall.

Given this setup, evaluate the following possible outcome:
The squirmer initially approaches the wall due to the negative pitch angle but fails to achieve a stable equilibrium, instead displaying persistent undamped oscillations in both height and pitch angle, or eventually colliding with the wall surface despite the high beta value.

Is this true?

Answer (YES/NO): NO